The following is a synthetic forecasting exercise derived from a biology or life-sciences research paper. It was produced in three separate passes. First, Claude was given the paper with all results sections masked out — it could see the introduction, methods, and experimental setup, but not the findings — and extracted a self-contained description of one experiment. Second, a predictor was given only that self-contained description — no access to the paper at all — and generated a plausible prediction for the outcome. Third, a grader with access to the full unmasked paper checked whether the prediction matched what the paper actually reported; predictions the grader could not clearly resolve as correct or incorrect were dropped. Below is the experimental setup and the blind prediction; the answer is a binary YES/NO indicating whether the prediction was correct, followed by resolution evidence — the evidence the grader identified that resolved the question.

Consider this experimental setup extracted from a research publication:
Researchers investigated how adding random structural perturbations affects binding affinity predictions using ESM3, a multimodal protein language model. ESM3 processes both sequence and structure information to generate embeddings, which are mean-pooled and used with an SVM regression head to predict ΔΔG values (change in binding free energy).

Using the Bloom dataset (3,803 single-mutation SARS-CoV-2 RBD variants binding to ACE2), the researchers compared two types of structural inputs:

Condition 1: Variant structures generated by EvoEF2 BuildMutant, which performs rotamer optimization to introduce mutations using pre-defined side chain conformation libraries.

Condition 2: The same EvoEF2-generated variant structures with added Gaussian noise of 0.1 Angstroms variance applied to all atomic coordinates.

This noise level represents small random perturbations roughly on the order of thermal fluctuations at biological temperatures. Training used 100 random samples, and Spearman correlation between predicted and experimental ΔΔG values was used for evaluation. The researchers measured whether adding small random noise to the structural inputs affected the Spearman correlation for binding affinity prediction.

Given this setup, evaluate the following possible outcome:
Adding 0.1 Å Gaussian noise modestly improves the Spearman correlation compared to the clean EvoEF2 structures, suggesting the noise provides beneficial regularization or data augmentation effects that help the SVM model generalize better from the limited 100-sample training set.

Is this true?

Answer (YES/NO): NO